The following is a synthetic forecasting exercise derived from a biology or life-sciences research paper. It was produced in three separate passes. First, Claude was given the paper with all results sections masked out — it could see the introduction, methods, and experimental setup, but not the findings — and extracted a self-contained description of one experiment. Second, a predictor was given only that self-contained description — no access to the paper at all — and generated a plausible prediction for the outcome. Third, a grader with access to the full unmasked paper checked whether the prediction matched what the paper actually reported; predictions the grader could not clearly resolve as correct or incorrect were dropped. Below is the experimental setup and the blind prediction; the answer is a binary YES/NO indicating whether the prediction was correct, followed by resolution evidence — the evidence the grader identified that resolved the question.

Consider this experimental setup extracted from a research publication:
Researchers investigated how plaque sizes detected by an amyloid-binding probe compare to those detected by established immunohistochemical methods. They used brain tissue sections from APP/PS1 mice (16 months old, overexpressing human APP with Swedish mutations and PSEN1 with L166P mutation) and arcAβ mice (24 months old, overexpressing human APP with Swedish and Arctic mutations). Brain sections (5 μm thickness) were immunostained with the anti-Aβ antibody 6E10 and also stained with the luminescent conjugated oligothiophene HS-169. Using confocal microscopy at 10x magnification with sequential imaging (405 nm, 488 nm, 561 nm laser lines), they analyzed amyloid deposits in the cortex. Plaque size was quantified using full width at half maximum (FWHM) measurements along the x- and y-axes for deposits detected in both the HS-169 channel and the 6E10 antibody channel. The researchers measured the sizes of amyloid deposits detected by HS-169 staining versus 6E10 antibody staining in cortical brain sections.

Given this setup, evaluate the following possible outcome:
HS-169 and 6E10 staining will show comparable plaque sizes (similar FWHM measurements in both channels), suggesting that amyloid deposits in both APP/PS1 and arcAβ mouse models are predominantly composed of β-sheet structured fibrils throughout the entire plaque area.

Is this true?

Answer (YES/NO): NO